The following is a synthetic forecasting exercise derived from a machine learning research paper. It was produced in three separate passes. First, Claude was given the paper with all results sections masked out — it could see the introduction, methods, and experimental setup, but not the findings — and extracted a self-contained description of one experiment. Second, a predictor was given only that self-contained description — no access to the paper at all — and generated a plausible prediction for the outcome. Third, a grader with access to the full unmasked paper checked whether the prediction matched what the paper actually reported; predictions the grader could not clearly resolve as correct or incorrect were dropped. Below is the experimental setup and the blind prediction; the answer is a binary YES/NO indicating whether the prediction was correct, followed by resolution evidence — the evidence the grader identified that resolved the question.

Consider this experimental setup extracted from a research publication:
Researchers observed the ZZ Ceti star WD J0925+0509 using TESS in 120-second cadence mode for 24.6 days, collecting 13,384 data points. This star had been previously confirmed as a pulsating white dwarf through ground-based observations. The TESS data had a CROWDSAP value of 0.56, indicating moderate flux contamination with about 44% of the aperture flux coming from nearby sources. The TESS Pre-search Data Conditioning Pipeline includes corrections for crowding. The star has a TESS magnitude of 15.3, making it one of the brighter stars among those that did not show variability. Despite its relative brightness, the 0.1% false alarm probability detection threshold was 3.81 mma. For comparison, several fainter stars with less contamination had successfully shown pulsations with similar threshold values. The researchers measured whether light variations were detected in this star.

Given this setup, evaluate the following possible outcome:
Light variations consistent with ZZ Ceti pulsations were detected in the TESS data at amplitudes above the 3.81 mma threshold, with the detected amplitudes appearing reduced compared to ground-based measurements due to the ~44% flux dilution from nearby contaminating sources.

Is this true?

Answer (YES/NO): NO